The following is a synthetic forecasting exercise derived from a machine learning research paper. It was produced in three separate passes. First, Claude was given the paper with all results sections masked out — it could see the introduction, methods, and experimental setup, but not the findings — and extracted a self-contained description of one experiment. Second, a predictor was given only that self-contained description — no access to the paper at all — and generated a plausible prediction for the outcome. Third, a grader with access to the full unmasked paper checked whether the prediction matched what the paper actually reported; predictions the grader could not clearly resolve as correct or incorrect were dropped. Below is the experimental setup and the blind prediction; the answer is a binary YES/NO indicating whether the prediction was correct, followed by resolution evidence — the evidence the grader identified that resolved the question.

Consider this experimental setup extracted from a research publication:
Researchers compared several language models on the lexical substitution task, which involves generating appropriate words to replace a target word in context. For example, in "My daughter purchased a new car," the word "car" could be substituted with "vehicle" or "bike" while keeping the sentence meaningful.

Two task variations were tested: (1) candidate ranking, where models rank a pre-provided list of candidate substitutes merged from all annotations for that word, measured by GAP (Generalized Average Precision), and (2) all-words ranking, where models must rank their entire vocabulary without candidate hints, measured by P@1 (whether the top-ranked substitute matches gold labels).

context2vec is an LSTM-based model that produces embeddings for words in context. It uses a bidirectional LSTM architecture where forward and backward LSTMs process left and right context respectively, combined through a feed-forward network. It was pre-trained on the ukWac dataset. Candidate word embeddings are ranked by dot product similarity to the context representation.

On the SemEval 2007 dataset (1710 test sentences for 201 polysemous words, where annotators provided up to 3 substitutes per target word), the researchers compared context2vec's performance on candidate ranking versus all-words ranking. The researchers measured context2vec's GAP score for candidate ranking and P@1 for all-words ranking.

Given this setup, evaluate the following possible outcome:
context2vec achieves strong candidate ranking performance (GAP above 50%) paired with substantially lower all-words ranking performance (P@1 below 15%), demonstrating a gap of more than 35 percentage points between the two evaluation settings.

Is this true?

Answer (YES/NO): YES